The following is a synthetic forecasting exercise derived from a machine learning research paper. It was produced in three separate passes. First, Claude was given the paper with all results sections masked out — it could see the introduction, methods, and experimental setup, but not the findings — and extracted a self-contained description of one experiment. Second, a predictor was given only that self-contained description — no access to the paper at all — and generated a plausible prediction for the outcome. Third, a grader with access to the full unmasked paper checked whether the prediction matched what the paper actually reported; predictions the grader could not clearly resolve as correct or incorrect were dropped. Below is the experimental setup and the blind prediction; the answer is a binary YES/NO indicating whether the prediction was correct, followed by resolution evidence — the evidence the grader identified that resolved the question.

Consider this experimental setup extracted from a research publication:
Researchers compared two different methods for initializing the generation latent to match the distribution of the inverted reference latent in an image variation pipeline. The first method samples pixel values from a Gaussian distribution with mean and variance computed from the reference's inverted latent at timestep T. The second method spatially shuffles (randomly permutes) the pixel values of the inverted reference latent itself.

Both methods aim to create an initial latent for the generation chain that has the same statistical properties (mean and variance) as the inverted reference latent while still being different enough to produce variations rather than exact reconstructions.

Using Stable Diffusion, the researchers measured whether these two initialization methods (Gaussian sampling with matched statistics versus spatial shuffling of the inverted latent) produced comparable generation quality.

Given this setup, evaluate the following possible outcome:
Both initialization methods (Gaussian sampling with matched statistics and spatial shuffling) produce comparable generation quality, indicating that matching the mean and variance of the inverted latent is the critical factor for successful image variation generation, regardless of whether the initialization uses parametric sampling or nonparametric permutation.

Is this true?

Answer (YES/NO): YES